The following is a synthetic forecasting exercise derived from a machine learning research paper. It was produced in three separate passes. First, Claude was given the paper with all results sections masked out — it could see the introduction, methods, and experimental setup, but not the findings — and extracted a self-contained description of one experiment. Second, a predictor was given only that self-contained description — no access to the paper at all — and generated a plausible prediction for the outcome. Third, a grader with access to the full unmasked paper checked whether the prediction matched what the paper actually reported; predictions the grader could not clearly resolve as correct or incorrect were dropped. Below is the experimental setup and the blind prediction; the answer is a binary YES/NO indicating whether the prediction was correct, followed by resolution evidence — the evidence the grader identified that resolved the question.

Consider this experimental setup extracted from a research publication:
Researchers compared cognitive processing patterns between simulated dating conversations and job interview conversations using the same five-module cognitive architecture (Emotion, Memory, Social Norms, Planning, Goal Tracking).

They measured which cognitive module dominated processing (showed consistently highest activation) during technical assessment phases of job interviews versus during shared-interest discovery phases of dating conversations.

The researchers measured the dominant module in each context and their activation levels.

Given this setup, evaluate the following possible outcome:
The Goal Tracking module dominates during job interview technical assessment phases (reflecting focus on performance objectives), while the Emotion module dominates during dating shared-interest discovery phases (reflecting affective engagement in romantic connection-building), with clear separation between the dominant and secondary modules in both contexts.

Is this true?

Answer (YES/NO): NO